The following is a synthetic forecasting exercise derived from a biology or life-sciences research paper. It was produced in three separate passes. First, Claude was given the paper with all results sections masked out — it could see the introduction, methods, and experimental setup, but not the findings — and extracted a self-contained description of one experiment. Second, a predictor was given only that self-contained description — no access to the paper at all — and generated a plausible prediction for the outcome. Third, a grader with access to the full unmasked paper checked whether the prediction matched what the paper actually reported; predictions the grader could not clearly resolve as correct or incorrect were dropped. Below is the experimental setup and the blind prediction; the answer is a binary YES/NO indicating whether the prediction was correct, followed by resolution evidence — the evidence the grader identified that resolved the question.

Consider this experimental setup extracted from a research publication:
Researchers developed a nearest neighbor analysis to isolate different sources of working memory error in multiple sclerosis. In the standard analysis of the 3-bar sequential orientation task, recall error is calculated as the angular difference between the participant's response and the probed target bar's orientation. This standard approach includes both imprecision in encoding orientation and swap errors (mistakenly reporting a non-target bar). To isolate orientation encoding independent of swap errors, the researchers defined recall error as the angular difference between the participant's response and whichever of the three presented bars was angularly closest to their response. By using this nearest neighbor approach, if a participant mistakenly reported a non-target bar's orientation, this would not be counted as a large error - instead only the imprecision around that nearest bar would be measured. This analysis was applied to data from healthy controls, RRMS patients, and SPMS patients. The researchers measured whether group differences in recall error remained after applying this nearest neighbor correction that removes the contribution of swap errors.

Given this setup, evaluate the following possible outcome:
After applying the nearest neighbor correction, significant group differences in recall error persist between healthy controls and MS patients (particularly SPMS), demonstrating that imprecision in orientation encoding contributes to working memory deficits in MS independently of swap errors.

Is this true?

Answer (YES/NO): YES